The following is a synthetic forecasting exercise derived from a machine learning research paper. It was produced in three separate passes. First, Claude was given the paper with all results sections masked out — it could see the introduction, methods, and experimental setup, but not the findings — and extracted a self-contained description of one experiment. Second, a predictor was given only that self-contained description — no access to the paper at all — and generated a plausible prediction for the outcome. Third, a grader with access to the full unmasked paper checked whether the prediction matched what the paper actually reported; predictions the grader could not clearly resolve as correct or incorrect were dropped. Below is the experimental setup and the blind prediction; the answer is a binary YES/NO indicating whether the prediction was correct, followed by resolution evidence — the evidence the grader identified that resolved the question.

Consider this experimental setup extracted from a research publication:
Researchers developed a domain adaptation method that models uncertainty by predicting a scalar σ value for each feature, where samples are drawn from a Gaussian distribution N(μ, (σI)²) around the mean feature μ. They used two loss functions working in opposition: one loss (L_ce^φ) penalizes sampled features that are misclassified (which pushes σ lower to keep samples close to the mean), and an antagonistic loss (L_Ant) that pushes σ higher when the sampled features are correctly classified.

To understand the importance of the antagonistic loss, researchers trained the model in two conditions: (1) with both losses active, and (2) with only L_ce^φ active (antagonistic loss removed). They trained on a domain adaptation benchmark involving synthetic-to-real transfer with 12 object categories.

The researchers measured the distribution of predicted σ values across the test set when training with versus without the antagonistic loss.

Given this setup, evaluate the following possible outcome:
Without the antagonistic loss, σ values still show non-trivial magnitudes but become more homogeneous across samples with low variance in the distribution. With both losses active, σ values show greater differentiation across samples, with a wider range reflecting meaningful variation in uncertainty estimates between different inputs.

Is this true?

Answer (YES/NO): NO